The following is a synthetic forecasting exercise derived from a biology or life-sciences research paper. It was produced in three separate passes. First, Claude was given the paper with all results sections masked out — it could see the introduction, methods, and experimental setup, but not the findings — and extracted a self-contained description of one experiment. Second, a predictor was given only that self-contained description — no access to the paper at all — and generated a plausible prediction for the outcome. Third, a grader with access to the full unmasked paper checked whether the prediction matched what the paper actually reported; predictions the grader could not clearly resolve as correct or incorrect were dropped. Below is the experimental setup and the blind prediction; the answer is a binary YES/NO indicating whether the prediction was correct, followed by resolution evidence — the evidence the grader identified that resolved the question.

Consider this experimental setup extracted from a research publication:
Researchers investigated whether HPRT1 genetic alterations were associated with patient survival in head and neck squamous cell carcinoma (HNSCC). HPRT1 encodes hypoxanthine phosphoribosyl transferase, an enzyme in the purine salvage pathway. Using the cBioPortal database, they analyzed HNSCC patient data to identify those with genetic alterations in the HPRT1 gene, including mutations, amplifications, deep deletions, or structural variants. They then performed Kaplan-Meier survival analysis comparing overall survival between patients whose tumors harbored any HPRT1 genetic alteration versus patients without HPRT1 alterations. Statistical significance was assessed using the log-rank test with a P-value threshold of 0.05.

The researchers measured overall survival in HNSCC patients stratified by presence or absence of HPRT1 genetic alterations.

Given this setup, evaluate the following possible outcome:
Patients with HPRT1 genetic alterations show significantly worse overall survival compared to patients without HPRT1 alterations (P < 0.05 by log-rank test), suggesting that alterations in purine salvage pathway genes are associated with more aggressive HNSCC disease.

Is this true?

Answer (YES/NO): NO